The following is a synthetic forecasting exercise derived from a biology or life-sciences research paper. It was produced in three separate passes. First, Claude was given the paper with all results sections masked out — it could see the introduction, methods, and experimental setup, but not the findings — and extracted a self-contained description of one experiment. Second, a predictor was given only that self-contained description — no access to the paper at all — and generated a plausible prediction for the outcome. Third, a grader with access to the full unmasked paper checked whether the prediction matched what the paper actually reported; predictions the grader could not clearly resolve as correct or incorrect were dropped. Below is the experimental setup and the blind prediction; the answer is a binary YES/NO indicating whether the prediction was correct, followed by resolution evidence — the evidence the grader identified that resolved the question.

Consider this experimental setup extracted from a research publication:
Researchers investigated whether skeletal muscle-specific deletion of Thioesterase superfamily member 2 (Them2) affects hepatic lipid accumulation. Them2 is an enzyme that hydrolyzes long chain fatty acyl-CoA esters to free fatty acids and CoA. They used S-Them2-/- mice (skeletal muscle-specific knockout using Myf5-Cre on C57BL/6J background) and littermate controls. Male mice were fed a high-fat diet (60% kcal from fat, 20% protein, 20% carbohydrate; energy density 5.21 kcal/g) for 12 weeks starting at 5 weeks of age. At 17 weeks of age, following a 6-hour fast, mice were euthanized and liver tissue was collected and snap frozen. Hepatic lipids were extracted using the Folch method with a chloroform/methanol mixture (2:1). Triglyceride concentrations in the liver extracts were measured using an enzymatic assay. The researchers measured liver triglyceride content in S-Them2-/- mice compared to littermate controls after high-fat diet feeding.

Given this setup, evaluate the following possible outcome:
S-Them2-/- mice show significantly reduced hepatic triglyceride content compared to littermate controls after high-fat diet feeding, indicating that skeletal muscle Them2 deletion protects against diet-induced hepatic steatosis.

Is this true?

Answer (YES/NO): YES